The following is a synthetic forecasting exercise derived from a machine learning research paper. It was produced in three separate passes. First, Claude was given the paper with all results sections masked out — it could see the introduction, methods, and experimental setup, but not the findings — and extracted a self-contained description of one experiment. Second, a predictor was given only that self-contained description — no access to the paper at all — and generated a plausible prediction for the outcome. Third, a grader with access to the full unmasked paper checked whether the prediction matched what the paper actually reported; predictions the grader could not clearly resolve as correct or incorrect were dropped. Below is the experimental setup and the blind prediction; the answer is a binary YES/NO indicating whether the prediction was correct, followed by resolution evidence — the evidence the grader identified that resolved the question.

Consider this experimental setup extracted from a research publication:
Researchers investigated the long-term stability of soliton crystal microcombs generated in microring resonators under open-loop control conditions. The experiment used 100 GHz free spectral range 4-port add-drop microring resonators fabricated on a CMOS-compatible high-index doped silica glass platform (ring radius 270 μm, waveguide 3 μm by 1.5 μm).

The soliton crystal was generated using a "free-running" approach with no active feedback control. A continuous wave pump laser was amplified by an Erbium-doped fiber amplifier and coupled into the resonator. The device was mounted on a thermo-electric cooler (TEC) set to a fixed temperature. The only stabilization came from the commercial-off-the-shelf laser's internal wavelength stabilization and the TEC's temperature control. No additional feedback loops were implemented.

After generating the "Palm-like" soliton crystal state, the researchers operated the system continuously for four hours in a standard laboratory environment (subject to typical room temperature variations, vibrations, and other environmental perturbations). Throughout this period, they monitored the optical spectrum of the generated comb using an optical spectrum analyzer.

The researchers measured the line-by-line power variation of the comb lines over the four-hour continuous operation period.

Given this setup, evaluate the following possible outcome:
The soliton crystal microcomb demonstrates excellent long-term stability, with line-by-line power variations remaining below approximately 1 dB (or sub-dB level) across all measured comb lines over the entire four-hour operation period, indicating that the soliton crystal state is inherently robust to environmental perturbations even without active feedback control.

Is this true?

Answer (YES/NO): YES